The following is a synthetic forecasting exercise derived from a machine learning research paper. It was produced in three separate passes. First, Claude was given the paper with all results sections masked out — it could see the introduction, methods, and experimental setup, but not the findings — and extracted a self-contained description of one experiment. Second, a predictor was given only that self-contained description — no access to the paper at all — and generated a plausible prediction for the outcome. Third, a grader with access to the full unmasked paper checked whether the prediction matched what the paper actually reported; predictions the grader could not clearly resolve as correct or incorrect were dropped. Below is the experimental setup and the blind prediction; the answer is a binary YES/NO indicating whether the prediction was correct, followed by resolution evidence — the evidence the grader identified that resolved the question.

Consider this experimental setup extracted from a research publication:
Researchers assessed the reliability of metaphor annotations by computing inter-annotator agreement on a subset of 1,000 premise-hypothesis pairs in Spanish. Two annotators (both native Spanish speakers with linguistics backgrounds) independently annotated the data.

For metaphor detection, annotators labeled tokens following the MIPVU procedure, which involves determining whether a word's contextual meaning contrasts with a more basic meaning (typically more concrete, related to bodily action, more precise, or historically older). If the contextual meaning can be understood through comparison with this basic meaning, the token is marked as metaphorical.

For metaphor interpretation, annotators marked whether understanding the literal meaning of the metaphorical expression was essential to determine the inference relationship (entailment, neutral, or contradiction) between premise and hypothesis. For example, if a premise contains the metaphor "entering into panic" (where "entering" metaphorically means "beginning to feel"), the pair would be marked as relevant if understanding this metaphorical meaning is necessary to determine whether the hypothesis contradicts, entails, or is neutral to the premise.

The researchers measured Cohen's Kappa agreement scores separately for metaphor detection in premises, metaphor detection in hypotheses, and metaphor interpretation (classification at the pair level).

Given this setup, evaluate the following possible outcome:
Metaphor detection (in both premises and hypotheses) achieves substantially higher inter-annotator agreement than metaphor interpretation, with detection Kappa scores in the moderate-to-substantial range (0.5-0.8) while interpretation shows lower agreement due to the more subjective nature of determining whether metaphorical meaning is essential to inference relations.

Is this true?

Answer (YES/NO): YES